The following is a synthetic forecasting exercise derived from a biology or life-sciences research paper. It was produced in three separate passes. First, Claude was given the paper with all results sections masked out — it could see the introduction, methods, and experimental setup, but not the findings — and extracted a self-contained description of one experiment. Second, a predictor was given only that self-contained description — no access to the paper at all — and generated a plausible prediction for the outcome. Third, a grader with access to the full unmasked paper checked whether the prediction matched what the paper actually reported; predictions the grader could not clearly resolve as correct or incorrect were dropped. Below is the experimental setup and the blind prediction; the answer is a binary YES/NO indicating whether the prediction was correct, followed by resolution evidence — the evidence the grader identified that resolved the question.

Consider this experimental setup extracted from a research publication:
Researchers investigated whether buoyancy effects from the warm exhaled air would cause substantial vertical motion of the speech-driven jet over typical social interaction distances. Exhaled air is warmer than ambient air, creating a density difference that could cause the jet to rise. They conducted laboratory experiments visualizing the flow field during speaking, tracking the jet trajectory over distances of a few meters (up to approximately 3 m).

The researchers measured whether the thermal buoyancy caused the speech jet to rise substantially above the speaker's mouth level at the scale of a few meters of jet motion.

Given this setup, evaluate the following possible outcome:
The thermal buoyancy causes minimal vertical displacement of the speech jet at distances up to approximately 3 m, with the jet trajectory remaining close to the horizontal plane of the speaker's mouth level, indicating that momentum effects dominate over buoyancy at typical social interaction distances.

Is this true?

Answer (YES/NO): YES